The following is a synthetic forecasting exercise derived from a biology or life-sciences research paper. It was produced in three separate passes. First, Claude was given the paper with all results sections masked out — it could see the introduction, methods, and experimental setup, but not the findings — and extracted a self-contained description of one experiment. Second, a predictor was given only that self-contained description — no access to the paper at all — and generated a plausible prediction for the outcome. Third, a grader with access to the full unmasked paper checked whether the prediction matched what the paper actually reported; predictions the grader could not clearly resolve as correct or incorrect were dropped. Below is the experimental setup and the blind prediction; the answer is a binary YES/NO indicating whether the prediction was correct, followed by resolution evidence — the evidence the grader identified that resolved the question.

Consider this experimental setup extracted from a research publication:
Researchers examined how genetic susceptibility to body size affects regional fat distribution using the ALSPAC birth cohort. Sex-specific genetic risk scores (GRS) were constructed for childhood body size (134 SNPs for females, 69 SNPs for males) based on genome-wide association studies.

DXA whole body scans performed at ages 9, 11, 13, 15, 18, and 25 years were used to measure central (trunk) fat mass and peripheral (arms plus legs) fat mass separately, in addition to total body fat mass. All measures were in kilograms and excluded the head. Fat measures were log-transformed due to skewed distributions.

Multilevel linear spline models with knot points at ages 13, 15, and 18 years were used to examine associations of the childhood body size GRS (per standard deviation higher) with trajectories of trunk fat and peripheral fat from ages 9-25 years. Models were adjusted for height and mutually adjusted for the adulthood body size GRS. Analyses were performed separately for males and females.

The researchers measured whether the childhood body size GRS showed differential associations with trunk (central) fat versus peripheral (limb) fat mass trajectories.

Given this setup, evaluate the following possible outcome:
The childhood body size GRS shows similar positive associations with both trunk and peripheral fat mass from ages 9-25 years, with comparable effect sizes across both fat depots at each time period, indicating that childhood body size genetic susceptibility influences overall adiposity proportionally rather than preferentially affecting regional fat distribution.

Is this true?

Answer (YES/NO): YES